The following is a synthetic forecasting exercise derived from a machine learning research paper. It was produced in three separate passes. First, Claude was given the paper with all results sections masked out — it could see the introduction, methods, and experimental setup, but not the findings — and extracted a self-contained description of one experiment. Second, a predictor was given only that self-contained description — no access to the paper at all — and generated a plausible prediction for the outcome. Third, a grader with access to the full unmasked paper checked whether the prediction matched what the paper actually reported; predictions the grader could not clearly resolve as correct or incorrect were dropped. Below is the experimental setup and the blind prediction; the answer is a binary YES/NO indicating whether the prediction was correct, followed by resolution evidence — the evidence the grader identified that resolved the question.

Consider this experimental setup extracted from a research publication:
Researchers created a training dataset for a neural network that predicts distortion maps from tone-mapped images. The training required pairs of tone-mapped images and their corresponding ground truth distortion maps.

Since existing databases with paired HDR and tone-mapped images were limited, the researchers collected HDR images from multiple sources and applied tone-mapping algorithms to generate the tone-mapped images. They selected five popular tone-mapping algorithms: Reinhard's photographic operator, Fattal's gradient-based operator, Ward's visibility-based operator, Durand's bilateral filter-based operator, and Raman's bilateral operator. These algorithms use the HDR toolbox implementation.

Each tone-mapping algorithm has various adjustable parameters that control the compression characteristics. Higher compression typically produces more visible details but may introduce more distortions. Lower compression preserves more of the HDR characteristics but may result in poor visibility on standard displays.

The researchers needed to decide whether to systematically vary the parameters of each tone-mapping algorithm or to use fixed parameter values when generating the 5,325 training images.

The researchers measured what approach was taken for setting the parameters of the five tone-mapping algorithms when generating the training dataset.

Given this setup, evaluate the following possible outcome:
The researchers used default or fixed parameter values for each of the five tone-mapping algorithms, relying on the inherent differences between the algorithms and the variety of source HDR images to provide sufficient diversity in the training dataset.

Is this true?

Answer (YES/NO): YES